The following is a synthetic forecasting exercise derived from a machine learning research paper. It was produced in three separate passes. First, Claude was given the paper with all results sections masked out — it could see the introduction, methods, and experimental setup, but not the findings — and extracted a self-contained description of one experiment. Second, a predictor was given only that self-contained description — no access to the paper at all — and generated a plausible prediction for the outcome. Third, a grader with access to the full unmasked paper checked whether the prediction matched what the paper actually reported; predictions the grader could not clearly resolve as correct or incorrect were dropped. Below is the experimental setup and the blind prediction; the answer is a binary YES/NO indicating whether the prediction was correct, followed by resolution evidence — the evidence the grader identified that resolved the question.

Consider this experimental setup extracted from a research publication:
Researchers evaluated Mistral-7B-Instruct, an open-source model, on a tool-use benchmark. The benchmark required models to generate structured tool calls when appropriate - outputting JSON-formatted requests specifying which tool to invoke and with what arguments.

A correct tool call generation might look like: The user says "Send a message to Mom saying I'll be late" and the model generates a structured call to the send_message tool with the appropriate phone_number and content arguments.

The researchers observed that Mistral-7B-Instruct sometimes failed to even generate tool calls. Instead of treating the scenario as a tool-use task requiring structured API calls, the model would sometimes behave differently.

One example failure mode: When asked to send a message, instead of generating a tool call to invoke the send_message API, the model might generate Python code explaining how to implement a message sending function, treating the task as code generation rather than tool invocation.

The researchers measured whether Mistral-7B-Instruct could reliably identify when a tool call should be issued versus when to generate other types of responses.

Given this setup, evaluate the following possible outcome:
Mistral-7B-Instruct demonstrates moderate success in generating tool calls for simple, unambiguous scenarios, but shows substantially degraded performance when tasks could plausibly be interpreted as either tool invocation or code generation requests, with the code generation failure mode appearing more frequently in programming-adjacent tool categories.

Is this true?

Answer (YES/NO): NO